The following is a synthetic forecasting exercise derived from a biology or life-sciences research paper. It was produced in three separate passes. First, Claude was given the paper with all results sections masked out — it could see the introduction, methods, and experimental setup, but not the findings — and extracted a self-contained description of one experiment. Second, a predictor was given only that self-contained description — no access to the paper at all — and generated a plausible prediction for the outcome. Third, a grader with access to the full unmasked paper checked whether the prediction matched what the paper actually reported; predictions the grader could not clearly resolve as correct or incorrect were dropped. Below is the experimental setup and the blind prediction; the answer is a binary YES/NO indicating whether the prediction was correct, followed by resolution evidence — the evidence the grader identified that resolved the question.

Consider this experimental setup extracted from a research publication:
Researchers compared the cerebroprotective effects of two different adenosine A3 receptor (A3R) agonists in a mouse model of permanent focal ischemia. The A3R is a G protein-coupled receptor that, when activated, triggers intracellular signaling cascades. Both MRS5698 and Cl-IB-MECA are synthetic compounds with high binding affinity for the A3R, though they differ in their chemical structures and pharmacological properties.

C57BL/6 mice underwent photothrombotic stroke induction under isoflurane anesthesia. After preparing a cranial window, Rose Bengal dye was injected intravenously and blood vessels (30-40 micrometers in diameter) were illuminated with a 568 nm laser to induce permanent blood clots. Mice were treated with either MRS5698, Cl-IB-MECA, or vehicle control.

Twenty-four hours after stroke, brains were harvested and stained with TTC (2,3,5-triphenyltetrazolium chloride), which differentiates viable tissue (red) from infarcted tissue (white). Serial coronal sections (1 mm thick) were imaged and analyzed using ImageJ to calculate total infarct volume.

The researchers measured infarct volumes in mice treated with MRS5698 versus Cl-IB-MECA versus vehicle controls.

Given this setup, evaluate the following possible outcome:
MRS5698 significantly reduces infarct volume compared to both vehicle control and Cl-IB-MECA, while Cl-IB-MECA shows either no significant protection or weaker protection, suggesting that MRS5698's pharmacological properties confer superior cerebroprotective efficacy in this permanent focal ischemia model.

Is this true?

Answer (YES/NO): YES